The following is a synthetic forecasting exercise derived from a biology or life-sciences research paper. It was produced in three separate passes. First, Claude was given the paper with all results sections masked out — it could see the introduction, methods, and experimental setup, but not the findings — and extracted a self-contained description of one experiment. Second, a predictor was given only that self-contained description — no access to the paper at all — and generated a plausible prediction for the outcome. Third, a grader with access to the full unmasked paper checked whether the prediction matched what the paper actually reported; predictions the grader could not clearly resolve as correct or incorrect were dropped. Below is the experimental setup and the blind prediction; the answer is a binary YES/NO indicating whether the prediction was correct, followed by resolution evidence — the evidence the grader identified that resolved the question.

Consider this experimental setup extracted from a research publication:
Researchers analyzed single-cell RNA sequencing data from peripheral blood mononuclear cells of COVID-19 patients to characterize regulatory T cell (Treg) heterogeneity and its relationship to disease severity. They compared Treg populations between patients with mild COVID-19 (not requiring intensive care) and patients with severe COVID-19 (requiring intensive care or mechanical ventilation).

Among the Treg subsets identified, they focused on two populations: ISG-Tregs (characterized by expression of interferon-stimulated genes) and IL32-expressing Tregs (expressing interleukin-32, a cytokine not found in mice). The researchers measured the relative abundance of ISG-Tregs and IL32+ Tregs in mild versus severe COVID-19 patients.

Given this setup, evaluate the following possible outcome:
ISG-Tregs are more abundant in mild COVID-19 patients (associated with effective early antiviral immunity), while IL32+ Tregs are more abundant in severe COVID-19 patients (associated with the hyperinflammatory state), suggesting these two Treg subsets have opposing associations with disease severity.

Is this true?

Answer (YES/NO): YES